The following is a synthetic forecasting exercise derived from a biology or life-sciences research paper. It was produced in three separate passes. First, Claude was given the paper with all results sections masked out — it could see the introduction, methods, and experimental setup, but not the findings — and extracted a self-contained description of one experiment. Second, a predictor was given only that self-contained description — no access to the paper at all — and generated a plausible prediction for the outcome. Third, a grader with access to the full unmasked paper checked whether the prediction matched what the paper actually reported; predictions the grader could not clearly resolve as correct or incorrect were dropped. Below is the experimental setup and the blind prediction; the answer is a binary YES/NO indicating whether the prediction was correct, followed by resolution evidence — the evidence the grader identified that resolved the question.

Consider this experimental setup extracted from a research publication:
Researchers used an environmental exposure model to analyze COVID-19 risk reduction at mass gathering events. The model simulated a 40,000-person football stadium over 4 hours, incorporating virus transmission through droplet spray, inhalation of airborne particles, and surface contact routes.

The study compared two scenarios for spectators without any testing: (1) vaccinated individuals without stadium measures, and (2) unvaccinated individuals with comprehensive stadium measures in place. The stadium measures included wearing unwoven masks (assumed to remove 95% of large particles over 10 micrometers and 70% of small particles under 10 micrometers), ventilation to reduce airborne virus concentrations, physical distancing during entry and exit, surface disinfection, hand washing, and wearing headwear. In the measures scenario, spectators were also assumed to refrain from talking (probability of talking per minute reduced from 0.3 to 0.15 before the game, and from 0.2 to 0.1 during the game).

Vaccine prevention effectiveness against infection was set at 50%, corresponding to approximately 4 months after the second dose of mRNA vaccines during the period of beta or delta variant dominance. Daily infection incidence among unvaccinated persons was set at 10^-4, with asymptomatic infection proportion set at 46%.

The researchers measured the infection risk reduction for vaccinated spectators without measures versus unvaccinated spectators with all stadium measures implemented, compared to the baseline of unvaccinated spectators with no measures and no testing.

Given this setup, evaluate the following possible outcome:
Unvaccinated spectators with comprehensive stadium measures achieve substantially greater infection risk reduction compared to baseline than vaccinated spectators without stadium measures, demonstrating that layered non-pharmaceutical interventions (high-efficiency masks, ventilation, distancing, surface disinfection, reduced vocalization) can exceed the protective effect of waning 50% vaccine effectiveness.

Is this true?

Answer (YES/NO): YES